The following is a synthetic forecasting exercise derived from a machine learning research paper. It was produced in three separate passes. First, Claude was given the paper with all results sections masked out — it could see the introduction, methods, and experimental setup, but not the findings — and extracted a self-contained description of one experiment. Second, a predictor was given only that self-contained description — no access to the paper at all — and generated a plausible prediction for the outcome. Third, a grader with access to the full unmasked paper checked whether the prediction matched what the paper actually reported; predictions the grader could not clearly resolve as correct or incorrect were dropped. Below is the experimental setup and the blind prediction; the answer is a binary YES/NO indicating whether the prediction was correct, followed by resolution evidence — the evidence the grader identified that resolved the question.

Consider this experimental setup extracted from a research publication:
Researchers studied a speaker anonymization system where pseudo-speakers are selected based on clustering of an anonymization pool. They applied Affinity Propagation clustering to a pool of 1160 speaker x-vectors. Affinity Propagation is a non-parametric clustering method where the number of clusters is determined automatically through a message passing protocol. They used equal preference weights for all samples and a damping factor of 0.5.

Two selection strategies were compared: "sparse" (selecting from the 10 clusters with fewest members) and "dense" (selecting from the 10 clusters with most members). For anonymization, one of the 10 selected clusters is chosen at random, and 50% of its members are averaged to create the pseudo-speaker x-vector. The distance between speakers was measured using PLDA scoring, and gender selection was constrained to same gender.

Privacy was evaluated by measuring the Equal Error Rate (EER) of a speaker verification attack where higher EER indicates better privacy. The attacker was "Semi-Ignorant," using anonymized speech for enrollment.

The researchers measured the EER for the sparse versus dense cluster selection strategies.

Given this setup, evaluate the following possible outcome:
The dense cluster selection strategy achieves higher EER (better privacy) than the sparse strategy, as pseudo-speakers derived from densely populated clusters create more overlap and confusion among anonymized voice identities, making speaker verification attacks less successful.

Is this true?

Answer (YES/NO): YES